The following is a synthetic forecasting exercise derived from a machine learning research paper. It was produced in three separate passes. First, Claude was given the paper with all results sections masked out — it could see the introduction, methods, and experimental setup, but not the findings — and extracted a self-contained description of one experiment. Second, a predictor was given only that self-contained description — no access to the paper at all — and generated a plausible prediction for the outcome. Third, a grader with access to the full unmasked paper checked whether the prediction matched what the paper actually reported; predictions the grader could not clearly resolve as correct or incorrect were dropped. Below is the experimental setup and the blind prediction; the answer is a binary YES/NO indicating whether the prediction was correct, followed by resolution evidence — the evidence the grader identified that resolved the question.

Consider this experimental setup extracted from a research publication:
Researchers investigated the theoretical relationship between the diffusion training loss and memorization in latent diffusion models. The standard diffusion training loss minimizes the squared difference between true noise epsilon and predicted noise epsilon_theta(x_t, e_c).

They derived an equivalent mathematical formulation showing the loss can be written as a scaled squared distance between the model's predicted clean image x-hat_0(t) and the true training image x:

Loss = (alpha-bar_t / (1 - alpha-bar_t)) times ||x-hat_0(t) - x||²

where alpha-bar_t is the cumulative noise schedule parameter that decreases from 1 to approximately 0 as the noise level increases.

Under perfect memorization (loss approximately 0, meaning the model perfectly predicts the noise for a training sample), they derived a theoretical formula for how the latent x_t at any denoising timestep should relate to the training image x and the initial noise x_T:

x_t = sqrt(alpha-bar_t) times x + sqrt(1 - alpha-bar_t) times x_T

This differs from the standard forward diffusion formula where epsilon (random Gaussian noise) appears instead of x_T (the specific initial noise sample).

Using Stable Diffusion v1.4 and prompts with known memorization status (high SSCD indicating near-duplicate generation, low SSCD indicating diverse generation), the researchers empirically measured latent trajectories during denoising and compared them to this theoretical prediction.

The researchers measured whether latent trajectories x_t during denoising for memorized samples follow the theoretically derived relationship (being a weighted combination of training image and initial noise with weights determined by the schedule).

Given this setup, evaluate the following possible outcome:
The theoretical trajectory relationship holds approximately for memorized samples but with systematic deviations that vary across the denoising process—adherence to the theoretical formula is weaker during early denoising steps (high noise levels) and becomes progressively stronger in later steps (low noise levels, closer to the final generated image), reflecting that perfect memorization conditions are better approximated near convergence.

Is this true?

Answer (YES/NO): NO